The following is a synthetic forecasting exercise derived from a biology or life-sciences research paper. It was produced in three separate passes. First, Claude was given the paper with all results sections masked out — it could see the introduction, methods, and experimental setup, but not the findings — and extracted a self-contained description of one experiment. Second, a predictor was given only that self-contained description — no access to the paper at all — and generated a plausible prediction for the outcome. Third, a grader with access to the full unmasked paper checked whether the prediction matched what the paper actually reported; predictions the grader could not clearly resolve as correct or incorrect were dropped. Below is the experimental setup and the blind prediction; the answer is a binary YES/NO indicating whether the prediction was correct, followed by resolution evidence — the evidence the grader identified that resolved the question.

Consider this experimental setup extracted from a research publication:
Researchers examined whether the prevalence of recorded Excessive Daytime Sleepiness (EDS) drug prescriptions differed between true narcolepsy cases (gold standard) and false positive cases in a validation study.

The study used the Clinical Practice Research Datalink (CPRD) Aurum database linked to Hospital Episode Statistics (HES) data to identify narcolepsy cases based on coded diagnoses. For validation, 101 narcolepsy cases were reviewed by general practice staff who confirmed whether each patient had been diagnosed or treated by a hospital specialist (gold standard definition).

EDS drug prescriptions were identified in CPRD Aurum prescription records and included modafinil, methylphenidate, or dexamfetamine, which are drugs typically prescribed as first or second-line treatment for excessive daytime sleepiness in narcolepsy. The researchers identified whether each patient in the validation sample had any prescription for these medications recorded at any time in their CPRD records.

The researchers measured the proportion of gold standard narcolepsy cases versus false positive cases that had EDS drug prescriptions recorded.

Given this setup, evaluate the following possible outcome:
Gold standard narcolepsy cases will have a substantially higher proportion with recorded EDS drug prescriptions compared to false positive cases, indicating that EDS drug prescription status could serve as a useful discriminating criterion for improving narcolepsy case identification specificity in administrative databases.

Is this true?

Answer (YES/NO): YES